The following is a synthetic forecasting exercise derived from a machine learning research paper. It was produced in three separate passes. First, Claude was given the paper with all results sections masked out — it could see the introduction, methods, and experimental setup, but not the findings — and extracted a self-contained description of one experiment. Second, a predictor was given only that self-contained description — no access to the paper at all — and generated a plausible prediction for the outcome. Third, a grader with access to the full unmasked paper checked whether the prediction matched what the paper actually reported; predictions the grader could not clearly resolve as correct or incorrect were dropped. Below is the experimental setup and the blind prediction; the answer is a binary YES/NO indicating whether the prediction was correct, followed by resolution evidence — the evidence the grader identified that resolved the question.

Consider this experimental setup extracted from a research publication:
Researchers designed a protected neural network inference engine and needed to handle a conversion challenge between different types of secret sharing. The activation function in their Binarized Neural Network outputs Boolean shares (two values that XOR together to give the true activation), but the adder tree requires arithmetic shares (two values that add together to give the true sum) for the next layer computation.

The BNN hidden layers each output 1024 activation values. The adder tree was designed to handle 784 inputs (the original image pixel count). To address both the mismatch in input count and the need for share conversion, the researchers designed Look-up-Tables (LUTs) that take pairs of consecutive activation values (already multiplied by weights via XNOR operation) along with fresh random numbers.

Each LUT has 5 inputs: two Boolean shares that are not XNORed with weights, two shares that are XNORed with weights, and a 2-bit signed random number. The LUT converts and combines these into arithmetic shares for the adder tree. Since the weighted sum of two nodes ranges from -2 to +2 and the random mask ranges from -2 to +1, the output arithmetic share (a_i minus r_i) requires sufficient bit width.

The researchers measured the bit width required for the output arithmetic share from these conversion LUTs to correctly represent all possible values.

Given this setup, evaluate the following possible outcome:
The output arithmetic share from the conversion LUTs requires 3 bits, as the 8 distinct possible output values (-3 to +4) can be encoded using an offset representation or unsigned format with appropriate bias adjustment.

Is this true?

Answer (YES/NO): NO